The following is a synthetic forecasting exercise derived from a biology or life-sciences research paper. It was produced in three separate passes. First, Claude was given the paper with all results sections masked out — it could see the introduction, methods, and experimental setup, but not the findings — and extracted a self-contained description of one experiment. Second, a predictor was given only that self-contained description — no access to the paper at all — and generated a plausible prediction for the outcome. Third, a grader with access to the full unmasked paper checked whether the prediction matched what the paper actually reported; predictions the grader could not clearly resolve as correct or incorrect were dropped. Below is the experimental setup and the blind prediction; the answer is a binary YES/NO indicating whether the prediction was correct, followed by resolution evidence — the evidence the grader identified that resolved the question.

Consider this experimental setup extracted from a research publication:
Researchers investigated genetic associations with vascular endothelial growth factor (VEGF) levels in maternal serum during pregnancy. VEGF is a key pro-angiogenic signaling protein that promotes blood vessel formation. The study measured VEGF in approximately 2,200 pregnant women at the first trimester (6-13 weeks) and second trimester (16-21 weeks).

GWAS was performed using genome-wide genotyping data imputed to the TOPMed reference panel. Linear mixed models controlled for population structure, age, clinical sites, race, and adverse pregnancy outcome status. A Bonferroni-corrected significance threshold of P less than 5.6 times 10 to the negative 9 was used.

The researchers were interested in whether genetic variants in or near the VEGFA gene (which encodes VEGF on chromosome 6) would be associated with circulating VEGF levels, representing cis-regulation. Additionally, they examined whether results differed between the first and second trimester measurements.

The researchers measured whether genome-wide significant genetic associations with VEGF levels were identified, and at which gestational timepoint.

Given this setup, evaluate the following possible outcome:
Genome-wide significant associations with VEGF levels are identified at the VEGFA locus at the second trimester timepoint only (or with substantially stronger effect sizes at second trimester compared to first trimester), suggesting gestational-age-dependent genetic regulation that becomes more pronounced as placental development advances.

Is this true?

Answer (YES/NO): NO